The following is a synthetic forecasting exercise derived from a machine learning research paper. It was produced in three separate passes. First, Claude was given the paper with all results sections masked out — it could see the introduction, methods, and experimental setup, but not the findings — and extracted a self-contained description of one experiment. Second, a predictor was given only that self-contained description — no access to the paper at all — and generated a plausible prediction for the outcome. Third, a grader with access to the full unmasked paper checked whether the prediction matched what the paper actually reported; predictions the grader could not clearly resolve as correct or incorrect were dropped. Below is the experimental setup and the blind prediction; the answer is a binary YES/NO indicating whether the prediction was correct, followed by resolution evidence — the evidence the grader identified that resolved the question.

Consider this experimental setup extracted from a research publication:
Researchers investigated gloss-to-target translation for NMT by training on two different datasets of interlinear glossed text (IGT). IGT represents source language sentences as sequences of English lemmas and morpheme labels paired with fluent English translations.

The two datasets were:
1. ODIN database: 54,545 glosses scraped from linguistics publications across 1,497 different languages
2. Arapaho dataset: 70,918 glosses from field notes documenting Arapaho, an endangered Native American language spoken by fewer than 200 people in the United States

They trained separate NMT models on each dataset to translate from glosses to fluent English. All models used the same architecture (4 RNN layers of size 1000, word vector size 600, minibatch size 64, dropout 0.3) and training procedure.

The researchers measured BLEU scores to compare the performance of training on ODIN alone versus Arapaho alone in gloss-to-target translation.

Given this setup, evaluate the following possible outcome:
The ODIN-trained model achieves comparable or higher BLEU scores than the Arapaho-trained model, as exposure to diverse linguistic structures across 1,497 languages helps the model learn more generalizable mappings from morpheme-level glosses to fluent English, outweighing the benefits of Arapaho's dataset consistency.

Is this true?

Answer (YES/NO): NO